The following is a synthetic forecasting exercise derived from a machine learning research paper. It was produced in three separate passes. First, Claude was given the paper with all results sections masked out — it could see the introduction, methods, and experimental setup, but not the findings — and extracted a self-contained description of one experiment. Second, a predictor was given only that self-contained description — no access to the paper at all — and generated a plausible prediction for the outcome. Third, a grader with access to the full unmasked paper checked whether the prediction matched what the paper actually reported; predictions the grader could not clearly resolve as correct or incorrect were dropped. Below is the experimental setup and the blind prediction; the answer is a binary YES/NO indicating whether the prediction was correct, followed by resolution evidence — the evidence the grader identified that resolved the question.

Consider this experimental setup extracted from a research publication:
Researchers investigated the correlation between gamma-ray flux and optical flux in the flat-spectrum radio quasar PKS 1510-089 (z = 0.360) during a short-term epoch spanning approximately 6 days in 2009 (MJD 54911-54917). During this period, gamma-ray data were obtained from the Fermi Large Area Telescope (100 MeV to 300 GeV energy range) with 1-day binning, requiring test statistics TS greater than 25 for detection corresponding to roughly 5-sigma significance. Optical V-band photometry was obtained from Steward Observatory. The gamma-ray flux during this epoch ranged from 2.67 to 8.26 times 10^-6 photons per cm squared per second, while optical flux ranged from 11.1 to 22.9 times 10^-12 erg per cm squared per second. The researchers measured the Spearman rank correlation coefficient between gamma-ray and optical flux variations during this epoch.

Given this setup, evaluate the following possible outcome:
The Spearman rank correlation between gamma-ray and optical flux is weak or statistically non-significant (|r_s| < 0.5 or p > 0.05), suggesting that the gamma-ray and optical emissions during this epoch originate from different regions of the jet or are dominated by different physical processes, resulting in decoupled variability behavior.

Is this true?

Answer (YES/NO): NO